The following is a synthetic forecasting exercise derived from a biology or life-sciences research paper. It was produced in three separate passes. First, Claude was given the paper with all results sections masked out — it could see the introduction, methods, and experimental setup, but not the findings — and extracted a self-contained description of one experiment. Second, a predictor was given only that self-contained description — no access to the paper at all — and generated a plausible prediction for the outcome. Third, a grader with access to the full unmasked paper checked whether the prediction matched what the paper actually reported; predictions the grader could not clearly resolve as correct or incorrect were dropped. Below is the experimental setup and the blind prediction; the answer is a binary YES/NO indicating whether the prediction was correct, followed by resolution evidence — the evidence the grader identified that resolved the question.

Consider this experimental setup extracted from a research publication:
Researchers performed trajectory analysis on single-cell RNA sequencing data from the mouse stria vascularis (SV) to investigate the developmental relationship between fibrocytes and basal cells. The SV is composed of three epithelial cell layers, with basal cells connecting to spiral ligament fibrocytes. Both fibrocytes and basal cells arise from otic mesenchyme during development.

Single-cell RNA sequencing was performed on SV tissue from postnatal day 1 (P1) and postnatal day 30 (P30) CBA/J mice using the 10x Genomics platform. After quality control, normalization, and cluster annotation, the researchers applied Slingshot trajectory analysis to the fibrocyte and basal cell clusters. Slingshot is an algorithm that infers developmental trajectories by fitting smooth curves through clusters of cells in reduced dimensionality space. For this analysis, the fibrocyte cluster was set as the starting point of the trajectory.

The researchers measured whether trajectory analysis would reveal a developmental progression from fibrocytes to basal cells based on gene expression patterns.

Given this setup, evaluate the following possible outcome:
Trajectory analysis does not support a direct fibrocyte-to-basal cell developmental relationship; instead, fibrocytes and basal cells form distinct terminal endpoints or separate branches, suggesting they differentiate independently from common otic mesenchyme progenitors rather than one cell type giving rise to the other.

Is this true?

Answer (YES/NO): NO